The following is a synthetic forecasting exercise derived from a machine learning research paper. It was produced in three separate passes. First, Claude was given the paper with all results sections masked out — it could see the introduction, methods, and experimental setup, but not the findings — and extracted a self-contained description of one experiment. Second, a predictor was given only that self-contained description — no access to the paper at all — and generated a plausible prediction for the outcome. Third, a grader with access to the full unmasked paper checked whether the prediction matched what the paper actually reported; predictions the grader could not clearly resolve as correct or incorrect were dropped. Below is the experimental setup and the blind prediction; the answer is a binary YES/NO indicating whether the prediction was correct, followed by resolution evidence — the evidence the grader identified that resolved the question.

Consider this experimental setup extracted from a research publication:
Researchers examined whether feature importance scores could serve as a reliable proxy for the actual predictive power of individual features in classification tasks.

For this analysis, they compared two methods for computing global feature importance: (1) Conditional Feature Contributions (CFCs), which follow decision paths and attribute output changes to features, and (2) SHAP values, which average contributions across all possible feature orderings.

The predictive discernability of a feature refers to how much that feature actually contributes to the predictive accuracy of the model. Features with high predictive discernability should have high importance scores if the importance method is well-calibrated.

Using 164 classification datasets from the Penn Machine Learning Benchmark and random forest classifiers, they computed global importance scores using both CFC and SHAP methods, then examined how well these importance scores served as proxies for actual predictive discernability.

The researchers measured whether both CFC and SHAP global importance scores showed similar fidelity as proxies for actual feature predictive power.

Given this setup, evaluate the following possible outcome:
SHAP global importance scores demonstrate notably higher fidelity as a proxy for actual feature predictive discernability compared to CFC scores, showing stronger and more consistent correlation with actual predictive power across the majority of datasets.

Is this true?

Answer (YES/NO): NO